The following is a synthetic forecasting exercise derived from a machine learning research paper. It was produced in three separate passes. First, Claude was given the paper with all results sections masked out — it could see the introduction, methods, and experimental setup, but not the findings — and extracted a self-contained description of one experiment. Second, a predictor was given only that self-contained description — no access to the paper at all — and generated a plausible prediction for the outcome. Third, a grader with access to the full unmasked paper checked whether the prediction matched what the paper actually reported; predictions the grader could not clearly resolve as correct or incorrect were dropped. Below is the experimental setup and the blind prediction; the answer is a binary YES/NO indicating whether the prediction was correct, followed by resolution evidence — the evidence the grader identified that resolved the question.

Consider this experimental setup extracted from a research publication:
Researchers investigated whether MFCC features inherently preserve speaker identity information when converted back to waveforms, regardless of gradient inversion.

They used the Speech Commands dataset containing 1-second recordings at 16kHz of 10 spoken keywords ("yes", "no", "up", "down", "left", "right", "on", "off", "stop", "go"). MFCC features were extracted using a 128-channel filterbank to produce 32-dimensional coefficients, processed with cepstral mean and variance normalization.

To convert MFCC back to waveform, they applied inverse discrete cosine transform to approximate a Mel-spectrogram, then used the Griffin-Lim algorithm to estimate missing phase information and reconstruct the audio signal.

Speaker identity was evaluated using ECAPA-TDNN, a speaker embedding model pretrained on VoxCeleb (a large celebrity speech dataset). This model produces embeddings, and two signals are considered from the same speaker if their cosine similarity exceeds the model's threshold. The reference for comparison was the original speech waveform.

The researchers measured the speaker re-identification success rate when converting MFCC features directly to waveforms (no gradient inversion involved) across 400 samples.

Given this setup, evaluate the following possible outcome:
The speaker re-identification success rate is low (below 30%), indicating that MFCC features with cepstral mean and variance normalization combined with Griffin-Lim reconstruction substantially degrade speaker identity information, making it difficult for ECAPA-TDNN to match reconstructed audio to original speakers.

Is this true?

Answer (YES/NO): YES